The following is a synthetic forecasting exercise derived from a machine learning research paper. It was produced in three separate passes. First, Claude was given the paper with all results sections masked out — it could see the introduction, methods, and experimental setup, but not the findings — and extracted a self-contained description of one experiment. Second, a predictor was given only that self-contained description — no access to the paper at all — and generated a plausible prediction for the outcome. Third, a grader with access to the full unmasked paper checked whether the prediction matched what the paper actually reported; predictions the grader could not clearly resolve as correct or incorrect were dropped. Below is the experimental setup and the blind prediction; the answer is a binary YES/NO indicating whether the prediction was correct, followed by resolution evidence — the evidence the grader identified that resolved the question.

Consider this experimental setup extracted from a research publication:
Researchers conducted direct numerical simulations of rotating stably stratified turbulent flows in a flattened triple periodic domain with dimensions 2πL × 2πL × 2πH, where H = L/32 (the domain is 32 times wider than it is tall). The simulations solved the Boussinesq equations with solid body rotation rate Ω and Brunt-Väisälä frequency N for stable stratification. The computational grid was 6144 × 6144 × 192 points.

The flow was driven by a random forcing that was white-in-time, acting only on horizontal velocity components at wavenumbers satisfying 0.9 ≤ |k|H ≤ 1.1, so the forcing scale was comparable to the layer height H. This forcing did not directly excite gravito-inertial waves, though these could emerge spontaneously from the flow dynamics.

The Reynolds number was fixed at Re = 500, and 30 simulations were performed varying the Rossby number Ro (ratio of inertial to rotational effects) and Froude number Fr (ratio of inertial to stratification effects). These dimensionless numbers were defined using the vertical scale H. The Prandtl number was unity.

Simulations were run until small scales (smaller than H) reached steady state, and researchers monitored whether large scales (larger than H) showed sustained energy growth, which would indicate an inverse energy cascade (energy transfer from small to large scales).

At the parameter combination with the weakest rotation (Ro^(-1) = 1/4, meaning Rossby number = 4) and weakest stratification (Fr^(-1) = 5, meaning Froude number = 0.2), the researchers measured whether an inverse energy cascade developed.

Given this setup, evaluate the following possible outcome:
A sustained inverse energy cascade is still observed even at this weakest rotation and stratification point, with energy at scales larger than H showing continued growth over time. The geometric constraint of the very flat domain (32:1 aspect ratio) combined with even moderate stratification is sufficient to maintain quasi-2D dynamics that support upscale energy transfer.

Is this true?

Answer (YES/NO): NO